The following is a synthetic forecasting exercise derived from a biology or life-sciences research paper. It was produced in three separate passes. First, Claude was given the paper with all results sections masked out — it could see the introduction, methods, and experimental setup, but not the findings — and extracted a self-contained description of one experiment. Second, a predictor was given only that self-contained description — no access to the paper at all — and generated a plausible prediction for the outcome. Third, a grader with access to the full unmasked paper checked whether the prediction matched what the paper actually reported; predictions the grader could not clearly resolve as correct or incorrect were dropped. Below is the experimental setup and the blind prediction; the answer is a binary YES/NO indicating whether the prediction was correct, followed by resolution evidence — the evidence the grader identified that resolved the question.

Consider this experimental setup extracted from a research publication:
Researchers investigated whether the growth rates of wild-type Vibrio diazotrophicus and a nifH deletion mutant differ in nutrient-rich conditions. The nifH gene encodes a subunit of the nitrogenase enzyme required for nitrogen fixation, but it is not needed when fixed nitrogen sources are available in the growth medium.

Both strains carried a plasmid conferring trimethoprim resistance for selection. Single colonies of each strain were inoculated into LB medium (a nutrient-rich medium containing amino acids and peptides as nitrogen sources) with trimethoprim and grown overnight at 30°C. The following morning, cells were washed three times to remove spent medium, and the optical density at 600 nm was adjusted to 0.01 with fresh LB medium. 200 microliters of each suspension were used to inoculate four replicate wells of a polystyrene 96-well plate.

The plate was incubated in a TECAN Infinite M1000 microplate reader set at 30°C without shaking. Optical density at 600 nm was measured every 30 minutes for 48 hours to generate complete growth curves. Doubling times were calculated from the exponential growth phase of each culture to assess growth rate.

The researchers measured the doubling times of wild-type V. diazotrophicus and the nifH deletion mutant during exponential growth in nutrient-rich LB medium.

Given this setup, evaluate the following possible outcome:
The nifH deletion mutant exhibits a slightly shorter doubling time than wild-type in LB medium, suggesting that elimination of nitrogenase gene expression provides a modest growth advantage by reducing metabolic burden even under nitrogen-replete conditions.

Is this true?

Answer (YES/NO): NO